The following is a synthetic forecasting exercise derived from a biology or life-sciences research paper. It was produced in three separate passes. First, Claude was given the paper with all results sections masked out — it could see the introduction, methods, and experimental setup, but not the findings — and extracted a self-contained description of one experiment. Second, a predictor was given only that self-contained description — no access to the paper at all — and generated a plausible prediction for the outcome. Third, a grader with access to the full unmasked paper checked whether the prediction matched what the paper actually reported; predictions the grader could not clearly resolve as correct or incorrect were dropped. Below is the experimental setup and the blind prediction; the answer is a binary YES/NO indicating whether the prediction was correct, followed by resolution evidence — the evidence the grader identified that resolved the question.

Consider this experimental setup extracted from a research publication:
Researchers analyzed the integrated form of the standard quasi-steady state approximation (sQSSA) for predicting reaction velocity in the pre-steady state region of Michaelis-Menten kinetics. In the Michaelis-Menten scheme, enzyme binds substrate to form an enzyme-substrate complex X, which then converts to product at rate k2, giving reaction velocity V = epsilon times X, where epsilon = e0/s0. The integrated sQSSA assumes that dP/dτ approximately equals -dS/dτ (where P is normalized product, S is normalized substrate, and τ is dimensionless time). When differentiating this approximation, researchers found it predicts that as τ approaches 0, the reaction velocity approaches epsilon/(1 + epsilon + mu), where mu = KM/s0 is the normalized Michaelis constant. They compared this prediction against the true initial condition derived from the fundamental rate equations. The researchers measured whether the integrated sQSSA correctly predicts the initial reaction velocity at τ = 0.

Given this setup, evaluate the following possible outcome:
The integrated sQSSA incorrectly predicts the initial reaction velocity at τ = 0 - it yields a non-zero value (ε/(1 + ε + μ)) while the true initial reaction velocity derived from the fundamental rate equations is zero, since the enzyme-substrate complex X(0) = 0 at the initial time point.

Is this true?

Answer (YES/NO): YES